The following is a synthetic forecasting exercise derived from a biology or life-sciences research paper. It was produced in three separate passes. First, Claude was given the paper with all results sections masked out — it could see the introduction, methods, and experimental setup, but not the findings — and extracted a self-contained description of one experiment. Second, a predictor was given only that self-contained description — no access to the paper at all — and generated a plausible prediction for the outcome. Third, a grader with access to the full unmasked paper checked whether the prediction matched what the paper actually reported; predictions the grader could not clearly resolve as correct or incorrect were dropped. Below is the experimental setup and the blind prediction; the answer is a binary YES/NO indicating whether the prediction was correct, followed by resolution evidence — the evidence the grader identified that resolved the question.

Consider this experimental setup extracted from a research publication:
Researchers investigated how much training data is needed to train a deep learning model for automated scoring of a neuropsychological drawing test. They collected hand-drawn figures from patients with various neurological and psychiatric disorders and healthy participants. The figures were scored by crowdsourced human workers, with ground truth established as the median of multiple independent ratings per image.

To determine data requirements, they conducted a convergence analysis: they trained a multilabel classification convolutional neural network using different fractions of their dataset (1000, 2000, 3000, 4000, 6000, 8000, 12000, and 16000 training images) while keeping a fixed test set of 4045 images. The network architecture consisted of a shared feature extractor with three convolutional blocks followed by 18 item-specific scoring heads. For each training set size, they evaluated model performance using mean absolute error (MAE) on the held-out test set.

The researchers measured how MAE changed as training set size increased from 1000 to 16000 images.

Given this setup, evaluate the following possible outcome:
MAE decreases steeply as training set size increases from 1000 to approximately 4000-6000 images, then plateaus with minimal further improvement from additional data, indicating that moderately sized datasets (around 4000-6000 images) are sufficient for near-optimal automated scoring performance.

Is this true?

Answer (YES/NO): NO